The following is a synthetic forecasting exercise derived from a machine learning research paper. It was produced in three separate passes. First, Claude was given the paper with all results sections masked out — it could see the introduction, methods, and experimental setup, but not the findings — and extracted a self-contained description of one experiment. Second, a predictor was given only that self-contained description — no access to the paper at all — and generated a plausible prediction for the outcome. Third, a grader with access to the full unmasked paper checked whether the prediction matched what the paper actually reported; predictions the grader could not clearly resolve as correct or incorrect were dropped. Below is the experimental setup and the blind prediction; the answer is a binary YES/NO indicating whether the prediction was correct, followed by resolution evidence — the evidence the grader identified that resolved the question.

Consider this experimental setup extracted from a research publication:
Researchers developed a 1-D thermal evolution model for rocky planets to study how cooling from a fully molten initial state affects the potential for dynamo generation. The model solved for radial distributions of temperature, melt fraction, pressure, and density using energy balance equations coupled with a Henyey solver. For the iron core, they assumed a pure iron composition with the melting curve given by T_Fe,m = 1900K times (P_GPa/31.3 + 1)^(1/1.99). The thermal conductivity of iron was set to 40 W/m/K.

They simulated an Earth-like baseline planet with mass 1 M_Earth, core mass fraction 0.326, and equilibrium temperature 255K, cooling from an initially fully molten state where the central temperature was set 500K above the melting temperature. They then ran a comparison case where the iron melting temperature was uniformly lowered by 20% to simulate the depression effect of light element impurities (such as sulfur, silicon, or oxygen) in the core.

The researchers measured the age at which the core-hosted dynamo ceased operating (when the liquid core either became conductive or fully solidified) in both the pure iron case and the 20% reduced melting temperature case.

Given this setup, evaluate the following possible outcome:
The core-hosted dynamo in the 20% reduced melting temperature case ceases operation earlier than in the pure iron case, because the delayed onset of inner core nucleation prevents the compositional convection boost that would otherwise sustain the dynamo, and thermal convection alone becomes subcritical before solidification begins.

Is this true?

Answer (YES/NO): NO